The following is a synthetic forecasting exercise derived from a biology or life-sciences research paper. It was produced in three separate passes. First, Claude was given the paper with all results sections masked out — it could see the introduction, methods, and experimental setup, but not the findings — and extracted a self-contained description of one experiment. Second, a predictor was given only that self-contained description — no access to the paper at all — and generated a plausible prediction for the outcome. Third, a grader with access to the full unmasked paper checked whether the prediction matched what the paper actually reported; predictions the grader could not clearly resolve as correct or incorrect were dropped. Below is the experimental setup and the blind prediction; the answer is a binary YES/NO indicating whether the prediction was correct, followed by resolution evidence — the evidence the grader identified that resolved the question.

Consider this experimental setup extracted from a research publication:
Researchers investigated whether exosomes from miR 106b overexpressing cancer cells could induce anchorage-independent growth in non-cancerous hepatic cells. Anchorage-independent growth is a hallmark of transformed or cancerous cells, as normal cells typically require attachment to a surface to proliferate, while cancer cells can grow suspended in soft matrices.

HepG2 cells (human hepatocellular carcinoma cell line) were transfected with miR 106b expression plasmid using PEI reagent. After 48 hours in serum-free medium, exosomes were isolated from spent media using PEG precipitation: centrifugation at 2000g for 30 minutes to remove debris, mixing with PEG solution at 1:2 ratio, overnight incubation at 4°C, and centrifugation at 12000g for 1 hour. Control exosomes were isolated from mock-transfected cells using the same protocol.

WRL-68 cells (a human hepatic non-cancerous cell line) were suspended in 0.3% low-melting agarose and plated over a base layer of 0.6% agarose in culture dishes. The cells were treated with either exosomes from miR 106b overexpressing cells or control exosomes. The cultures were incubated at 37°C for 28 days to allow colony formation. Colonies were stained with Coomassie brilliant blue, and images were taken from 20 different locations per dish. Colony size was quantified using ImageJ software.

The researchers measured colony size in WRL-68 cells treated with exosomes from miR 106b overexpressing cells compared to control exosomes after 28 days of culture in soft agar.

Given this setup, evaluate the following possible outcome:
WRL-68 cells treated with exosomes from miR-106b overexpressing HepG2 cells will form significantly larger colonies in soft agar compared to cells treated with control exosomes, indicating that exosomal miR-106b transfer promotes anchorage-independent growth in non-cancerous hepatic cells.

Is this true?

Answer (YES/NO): YES